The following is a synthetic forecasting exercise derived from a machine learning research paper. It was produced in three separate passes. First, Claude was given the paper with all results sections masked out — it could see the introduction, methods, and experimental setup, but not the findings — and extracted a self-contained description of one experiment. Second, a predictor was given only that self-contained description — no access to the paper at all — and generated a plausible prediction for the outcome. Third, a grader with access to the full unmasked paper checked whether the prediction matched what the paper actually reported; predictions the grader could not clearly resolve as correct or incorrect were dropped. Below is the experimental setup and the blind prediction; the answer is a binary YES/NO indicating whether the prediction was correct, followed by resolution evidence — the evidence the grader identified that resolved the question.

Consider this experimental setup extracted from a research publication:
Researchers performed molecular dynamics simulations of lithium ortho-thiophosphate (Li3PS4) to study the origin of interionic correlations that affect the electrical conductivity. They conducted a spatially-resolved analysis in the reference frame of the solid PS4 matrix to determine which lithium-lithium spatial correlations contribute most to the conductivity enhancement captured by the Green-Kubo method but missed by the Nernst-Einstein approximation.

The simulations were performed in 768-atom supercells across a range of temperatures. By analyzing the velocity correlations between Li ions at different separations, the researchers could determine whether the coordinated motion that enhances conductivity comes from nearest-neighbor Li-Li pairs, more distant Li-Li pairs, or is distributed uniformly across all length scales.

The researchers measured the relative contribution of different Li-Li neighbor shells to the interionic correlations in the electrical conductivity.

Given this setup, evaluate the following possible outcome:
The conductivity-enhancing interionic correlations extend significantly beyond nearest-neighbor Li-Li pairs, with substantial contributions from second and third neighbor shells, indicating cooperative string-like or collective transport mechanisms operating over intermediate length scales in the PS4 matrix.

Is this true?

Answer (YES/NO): NO